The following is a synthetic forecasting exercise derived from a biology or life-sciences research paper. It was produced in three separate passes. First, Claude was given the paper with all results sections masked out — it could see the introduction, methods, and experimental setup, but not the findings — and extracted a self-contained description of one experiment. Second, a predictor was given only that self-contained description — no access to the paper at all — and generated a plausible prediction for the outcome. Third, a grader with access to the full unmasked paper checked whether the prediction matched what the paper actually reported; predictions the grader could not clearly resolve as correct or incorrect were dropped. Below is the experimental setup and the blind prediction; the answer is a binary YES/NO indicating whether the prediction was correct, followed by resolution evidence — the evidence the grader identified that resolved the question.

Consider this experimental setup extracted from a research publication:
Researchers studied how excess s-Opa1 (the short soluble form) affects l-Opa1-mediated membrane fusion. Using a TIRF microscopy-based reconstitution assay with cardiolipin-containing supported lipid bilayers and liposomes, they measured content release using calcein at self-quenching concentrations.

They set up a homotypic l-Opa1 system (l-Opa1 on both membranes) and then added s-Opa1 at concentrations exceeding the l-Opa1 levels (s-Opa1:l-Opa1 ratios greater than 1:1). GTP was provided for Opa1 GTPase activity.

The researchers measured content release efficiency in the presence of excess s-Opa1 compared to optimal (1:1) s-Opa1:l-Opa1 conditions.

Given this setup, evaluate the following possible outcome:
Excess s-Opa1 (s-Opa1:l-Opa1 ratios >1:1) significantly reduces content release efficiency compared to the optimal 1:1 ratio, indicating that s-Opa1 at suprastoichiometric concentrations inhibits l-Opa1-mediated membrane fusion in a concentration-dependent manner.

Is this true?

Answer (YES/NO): YES